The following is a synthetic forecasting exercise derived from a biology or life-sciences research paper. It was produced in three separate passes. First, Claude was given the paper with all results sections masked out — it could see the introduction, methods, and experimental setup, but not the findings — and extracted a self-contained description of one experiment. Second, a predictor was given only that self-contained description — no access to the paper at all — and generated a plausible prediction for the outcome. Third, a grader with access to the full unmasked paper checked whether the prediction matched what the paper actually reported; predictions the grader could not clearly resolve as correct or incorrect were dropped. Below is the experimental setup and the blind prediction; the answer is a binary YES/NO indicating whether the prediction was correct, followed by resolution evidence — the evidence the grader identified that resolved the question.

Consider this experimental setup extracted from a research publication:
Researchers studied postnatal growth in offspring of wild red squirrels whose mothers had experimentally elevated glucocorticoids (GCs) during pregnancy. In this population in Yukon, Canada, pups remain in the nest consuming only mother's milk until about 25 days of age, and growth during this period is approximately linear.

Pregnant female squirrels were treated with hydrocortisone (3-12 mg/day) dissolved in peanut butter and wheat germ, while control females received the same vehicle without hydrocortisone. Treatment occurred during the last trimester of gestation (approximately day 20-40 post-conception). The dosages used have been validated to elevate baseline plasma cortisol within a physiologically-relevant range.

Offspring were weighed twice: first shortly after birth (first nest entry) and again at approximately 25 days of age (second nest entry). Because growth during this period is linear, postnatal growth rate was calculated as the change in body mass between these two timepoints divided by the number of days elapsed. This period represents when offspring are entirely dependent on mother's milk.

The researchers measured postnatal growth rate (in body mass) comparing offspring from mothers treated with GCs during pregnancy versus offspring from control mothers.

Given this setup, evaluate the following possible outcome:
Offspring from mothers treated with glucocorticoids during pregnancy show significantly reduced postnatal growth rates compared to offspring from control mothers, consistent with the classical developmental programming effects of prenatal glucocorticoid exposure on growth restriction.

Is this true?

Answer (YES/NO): NO